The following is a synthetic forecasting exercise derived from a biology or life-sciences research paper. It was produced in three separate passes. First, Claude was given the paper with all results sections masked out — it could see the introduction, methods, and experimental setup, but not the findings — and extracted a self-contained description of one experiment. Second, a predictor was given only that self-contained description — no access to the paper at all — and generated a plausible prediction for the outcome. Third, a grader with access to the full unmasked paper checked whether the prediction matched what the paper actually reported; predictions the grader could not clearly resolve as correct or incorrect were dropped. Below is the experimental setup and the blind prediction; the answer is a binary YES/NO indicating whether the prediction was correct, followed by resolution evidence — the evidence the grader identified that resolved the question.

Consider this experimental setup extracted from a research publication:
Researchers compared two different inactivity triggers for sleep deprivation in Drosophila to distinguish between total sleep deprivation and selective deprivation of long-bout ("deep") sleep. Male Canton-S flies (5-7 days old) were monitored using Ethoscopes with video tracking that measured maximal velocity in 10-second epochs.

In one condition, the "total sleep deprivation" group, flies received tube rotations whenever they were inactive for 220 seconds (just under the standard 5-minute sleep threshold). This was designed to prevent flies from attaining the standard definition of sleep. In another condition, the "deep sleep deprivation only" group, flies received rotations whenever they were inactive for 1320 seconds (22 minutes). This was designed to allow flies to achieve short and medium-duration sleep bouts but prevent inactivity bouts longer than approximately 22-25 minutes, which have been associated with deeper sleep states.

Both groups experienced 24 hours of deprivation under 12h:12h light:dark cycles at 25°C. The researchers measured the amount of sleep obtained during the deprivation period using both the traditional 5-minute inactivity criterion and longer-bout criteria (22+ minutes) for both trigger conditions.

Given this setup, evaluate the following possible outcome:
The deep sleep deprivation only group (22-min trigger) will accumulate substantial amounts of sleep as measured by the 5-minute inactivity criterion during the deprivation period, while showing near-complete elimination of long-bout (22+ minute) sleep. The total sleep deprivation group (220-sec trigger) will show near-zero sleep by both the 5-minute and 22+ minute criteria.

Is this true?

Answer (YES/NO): YES